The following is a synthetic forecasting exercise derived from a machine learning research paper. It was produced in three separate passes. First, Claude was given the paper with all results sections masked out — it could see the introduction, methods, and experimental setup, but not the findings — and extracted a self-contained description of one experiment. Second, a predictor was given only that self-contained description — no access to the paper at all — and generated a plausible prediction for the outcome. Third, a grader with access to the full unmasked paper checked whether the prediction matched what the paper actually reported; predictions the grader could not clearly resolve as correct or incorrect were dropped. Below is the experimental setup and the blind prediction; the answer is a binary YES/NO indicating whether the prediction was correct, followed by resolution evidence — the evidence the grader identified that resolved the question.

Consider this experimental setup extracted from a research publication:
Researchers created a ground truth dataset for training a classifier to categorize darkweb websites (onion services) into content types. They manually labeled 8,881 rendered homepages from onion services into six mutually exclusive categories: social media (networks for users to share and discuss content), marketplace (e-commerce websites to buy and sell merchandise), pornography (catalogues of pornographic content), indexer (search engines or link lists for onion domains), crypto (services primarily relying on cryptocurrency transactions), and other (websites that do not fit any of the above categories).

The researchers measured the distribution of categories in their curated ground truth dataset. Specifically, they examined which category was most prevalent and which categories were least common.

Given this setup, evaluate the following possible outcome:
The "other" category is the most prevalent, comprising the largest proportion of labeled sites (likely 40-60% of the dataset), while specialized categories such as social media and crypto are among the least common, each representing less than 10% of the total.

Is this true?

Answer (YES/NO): YES